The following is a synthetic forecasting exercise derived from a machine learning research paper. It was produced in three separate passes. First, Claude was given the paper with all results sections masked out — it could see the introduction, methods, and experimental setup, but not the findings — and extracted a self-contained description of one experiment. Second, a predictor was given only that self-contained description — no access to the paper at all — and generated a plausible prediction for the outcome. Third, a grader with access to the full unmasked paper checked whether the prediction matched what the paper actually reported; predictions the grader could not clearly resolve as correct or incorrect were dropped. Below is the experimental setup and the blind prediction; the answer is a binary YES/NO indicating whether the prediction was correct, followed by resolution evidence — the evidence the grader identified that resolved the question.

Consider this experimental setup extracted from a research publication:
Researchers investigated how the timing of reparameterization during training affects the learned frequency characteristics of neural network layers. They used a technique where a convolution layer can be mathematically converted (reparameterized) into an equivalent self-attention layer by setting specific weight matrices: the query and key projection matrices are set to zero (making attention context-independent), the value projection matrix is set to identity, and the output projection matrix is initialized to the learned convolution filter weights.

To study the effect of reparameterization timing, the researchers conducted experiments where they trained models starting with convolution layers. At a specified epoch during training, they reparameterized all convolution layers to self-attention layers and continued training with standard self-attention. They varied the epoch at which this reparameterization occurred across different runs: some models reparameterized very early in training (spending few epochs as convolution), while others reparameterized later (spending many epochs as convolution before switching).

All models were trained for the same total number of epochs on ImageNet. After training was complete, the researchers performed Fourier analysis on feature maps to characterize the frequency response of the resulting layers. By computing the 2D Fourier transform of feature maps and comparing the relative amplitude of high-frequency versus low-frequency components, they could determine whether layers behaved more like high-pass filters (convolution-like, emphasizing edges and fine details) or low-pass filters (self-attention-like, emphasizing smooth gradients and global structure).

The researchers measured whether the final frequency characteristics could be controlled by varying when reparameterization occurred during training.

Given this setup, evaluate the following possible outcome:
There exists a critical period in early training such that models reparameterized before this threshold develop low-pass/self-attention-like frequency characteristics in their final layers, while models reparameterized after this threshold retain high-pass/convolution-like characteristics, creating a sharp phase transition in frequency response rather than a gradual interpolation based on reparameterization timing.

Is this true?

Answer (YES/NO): NO